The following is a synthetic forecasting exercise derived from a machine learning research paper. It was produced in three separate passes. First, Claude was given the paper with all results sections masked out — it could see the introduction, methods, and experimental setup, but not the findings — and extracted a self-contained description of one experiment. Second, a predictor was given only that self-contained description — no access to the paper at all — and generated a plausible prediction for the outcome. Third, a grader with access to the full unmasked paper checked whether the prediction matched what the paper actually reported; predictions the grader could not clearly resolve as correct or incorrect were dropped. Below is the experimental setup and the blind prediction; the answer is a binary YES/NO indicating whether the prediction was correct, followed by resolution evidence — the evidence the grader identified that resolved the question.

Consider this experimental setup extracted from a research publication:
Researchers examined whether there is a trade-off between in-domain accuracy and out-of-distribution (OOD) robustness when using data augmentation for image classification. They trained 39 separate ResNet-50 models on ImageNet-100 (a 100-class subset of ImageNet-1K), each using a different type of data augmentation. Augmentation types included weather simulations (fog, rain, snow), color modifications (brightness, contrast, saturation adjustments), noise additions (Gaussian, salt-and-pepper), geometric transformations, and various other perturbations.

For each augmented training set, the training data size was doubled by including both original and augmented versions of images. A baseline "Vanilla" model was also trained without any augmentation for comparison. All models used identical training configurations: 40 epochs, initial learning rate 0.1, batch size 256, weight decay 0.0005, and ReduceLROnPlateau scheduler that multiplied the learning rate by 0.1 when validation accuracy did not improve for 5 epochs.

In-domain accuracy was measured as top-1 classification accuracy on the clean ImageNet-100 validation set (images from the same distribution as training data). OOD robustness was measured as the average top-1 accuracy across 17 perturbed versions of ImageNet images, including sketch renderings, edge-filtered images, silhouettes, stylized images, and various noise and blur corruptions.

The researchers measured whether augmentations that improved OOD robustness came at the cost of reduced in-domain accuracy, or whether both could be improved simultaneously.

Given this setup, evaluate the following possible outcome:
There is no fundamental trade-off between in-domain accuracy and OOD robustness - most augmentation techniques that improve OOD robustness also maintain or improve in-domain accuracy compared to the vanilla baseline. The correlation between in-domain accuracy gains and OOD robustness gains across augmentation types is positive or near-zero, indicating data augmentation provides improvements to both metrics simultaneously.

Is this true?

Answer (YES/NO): NO